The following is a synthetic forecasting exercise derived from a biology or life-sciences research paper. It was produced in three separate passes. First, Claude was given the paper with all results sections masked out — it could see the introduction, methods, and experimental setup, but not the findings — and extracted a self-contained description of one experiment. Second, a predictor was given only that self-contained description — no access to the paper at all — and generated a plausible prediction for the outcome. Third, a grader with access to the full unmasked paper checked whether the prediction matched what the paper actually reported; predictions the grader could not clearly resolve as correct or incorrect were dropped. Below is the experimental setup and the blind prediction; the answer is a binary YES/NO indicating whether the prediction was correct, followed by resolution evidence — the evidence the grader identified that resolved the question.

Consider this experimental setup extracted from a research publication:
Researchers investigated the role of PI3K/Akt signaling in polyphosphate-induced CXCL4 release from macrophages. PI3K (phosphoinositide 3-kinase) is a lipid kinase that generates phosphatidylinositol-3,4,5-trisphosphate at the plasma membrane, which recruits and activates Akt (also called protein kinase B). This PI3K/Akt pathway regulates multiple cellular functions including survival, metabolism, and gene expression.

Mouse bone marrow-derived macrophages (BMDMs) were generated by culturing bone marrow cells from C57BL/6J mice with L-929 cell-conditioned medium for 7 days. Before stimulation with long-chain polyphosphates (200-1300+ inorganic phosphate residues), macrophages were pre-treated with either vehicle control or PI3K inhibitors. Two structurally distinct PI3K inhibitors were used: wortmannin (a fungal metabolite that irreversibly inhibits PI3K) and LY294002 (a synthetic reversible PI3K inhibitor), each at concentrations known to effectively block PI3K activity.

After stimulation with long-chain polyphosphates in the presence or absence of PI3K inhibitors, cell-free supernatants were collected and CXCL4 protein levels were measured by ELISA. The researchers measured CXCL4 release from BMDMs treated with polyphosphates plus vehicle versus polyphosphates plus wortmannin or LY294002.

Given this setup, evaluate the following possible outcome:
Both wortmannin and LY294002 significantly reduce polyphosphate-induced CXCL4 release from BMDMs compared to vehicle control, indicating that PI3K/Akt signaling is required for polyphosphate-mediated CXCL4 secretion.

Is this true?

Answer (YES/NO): YES